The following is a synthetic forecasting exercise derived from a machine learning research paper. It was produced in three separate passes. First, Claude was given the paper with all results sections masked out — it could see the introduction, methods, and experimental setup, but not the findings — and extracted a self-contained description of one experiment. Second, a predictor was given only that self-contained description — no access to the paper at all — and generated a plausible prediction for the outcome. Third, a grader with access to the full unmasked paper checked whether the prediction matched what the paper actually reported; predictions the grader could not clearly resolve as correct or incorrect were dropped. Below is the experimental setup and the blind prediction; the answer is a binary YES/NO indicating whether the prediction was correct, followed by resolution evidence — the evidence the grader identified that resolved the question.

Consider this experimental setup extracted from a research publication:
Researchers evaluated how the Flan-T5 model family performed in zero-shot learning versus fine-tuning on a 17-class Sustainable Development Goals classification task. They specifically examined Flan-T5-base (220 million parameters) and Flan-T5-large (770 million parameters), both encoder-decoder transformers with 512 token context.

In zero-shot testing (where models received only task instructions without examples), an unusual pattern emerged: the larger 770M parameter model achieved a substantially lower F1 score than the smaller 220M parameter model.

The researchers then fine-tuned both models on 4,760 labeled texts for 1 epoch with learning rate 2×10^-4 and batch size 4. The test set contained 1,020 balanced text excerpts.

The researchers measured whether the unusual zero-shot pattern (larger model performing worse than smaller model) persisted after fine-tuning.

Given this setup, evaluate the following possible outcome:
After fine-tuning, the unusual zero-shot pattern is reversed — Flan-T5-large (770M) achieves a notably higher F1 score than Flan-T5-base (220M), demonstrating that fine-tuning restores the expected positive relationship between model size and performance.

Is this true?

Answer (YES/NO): NO